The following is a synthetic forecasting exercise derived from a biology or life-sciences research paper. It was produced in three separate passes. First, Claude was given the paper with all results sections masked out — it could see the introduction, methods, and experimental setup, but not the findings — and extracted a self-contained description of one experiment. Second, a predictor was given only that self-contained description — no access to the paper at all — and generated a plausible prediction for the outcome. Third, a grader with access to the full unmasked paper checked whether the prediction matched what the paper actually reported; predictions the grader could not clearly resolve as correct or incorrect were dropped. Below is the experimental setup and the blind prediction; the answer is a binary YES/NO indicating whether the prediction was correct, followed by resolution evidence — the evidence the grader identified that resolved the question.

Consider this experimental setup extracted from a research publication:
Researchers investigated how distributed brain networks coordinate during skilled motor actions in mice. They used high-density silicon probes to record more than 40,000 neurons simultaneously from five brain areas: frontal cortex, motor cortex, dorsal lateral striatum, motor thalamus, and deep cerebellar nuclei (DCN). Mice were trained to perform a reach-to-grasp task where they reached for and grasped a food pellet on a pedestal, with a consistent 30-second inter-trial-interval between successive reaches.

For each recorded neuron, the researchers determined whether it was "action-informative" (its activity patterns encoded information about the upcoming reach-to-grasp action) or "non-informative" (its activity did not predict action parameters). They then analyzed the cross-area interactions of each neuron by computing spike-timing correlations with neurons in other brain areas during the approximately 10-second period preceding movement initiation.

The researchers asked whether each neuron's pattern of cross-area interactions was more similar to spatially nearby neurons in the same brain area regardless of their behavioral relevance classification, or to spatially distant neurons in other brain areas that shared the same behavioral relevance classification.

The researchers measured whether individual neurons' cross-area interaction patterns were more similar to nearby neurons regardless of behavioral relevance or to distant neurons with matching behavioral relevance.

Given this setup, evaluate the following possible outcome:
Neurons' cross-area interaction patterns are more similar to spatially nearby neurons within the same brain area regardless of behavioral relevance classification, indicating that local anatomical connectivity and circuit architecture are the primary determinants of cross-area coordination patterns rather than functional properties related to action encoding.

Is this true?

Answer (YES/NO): NO